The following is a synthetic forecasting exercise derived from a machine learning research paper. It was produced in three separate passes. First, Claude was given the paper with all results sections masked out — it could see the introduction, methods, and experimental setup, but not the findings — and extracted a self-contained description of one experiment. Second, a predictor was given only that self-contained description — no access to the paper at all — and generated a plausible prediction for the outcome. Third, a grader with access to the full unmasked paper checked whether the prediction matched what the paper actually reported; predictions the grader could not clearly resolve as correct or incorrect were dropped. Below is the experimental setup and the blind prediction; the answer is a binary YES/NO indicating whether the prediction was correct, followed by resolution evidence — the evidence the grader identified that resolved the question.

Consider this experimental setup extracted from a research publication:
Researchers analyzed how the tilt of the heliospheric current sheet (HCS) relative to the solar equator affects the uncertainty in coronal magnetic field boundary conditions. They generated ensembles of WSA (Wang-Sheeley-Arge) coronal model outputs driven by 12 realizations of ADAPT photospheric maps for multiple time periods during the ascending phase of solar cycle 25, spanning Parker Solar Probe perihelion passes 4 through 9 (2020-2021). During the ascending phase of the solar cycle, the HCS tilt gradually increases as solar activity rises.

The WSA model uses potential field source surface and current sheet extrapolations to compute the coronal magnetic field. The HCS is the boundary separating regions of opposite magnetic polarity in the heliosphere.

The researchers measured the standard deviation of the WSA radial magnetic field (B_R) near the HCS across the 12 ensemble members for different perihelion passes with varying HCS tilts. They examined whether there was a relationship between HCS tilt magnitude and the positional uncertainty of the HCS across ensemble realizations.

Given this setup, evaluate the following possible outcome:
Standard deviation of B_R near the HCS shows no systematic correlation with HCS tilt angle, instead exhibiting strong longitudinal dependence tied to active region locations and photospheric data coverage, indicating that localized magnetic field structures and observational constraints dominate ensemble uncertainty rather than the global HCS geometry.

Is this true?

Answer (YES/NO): NO